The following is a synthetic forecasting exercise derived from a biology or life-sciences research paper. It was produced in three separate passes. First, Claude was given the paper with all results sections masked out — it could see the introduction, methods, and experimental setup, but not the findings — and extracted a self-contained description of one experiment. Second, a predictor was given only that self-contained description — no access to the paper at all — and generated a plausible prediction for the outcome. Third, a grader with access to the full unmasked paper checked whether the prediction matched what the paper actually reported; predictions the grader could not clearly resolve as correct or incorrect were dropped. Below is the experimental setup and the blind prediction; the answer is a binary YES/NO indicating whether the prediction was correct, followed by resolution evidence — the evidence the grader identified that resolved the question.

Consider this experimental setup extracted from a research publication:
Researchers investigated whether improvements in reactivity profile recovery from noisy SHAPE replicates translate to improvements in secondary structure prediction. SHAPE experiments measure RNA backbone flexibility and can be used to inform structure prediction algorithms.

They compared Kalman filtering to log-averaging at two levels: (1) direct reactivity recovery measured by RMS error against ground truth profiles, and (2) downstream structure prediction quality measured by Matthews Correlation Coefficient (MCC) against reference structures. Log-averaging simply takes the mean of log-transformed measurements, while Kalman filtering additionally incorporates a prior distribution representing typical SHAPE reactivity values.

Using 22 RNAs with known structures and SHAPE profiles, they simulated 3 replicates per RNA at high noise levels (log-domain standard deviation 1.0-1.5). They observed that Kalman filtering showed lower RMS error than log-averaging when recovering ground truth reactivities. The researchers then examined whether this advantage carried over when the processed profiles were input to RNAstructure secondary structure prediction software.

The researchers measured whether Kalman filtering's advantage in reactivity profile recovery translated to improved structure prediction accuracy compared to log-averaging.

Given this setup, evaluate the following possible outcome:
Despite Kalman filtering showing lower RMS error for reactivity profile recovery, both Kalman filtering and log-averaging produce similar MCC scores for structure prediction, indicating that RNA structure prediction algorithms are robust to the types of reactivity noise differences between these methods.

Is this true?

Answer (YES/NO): YES